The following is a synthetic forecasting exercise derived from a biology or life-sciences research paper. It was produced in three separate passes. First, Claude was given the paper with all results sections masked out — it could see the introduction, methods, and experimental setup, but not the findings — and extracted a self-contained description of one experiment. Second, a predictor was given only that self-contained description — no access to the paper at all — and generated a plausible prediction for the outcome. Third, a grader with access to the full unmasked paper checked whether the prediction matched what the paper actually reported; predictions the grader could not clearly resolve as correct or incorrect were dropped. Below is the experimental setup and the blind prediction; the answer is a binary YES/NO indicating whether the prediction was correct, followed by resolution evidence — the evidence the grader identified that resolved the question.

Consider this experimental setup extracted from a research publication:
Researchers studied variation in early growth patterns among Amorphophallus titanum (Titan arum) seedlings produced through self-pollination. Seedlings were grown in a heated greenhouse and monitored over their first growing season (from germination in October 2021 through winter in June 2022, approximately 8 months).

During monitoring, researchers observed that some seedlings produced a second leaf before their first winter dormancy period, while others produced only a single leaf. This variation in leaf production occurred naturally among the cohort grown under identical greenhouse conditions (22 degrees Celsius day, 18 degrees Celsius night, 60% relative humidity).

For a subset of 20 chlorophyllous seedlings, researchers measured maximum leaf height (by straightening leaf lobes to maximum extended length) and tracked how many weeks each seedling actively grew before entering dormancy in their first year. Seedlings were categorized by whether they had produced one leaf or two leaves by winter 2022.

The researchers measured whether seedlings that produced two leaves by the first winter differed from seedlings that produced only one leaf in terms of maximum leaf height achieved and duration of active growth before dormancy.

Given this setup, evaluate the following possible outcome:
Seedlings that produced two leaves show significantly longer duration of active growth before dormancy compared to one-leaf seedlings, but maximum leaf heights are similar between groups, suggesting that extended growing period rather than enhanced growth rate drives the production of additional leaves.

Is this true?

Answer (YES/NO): NO